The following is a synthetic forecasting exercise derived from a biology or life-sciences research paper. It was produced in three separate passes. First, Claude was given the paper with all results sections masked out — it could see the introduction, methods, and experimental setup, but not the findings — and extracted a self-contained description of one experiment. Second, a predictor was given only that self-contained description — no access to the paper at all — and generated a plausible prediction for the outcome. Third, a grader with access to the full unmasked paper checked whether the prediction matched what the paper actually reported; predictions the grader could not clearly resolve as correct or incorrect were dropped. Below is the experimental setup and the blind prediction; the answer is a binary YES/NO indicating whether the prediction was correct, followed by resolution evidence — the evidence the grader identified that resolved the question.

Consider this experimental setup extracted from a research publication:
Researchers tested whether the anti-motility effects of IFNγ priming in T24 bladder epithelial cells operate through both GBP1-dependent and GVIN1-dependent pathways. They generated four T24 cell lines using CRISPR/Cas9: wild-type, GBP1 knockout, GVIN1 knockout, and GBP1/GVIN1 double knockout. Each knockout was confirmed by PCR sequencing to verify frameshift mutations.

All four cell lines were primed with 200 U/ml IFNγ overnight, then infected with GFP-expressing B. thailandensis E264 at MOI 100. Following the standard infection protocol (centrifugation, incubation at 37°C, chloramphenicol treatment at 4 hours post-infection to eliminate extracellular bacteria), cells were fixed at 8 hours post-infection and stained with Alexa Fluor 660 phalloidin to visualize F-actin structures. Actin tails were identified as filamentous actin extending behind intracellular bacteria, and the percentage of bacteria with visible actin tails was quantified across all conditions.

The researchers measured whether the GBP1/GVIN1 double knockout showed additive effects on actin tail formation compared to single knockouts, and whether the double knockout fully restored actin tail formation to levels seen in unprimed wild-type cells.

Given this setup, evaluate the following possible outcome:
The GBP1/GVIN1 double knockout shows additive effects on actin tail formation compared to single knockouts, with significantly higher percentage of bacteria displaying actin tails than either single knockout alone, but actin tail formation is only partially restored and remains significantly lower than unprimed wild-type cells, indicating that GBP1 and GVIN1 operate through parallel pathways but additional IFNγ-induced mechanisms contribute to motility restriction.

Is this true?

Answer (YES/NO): NO